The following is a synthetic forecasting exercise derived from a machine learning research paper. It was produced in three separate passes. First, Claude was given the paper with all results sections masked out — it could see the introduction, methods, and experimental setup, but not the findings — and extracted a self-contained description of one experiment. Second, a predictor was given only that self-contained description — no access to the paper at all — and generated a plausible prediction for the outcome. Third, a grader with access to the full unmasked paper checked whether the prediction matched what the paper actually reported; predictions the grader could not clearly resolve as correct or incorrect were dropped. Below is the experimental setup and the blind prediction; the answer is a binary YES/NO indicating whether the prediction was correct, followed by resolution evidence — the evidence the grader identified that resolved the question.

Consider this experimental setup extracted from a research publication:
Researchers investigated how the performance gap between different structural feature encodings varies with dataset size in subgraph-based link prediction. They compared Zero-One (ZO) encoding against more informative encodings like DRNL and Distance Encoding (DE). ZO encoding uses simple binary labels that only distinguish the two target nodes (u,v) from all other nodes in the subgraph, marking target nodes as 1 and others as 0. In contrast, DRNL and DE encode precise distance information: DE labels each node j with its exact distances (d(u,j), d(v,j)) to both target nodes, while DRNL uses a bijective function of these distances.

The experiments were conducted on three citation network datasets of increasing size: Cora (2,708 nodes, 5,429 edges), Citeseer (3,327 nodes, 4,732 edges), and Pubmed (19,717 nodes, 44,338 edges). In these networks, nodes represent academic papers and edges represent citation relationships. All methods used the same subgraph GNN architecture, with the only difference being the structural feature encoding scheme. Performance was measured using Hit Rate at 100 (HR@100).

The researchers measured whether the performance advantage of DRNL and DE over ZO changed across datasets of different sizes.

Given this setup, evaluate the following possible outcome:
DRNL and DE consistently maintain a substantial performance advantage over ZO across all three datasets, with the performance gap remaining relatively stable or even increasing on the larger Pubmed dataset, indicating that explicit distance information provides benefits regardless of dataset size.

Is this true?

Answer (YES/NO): NO